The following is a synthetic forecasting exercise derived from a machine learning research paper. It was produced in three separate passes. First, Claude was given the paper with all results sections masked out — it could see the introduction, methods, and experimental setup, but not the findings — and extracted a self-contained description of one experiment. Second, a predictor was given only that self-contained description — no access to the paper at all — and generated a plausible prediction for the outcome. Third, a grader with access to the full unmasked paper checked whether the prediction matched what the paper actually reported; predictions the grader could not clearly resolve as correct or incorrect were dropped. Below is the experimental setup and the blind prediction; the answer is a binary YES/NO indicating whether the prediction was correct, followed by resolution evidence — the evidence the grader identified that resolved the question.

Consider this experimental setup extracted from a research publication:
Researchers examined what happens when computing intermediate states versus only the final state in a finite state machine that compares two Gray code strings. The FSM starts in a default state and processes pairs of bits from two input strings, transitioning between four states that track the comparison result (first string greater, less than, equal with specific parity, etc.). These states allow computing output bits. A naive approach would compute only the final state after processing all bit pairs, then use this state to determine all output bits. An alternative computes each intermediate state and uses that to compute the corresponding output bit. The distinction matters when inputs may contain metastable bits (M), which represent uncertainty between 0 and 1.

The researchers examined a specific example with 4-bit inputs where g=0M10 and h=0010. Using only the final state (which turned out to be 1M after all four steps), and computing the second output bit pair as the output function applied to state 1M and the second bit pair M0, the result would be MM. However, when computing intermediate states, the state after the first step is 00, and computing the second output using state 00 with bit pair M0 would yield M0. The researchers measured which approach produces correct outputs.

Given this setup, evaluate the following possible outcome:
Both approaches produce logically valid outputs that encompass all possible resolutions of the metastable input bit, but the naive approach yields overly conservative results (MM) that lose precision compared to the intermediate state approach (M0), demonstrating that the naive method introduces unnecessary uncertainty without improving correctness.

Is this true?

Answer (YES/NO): NO